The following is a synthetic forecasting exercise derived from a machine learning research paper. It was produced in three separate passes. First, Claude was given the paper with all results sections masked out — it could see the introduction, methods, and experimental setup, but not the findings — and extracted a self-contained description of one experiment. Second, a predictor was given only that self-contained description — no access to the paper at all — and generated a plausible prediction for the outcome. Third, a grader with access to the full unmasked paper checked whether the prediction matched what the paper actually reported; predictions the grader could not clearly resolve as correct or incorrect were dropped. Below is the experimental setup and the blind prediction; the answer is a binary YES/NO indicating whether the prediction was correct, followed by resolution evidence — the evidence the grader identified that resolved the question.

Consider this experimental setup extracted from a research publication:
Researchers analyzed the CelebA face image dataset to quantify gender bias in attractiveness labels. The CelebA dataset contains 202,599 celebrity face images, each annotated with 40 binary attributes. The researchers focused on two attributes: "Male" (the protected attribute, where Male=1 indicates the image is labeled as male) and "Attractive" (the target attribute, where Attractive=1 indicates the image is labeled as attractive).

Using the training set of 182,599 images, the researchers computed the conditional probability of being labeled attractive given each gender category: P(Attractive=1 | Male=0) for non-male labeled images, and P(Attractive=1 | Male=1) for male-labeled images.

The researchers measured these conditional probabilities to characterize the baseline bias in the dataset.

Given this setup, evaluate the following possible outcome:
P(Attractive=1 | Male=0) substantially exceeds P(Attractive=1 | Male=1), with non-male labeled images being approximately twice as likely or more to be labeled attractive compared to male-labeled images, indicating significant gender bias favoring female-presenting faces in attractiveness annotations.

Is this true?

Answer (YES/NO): YES